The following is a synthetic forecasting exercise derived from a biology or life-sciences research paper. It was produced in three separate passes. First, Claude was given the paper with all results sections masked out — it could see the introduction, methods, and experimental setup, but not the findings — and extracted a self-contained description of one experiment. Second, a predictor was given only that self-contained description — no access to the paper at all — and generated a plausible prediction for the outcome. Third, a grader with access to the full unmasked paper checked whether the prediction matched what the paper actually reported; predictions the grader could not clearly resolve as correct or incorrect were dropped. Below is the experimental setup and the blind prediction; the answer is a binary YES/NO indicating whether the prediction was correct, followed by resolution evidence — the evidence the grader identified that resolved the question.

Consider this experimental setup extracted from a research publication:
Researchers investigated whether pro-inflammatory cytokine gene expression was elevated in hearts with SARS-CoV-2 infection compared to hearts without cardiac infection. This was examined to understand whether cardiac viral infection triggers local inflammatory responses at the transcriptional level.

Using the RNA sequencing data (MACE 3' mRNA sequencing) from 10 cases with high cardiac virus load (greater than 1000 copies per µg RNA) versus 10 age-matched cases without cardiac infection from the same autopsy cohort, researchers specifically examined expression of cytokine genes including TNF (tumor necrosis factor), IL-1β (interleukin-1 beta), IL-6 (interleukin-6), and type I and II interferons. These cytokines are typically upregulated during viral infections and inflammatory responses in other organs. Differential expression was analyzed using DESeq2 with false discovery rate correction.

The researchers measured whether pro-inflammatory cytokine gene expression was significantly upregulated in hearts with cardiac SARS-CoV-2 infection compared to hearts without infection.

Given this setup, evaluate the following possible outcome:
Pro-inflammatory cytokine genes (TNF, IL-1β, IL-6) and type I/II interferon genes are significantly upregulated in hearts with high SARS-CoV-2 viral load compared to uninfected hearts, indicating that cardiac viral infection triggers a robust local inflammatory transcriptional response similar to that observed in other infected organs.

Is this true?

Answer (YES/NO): NO